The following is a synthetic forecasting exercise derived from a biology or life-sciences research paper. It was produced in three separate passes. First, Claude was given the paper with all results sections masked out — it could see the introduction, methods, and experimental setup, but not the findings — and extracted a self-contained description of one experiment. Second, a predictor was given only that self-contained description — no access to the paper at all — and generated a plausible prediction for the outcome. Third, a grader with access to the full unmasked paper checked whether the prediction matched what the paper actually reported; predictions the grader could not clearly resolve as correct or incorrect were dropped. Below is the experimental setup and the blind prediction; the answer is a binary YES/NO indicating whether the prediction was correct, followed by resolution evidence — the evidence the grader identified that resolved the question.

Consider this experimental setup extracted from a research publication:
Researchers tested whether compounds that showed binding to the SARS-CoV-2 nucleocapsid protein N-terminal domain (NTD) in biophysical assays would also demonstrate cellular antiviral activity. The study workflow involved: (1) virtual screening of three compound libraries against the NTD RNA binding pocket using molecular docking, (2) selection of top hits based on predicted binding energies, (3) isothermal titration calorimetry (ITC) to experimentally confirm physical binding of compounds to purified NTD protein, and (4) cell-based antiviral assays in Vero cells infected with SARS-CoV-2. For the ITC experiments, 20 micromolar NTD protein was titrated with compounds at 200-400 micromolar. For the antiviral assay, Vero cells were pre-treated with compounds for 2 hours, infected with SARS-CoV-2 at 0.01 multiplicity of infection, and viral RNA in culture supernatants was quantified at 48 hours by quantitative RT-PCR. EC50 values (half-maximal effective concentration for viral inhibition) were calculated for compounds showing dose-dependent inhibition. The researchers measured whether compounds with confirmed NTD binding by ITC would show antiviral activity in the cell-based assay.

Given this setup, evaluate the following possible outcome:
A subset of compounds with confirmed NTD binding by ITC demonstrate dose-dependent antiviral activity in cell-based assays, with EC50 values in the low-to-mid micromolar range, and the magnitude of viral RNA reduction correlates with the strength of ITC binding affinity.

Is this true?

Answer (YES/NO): NO